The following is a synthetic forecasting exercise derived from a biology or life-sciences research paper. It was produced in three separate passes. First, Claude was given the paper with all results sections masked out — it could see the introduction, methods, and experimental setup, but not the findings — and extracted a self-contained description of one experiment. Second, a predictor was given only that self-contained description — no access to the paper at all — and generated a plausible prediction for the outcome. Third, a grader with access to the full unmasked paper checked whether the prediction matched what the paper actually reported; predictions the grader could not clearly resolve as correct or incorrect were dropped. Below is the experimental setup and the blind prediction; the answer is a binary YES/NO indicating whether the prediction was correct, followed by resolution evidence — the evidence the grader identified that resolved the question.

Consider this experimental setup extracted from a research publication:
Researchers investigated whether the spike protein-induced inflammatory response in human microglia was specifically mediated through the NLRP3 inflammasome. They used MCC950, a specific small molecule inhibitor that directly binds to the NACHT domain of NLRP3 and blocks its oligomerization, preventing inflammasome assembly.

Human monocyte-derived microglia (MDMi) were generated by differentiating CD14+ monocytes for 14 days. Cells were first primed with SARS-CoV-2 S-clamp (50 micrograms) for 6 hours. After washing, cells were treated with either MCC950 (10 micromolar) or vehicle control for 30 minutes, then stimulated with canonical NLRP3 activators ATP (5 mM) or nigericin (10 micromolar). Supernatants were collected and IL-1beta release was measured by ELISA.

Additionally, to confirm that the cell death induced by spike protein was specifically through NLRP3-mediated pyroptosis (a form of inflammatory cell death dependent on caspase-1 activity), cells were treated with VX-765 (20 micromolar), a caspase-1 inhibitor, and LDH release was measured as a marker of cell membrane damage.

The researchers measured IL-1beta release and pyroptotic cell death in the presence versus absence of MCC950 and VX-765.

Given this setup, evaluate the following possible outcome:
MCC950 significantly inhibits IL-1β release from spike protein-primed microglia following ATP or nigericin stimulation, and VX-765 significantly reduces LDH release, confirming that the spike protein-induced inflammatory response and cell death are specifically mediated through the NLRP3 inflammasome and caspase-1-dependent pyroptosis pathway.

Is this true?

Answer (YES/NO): YES